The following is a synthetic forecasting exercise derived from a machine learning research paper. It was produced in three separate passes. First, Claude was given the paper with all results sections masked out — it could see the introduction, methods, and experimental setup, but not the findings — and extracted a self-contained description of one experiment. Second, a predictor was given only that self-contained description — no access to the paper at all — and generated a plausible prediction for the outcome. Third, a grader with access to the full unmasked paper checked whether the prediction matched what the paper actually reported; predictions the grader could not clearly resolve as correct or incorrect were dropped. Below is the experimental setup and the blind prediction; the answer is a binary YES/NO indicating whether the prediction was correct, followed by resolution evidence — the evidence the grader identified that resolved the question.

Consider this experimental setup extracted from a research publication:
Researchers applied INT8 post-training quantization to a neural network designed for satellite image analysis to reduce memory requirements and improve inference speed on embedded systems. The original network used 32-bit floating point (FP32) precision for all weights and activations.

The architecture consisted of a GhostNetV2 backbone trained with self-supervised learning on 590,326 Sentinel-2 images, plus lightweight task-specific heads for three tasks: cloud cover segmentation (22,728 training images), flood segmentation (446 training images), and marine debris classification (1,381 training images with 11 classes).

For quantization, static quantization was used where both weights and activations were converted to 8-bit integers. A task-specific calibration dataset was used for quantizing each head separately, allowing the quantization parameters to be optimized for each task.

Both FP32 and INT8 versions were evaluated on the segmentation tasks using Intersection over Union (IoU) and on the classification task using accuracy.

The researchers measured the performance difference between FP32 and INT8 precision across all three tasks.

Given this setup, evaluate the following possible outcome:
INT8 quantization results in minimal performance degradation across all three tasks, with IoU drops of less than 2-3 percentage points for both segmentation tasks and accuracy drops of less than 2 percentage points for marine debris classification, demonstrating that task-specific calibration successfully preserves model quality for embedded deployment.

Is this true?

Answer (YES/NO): NO